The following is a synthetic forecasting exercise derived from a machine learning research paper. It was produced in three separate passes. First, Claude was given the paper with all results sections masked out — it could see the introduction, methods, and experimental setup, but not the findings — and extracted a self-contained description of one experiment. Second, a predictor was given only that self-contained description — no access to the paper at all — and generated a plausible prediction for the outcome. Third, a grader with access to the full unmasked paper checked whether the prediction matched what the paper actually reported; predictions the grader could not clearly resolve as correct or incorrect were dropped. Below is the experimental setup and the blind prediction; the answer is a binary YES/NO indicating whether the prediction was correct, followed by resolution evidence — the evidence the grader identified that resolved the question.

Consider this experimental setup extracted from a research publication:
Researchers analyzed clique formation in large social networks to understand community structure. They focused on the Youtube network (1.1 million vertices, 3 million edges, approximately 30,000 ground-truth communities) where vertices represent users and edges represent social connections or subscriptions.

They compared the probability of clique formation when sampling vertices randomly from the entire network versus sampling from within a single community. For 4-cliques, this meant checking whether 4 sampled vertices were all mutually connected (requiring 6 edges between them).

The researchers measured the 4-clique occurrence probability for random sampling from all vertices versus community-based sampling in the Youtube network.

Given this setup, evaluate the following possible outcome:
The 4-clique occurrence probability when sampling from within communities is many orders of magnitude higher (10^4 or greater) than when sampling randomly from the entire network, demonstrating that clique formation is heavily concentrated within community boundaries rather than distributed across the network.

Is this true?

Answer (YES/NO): YES